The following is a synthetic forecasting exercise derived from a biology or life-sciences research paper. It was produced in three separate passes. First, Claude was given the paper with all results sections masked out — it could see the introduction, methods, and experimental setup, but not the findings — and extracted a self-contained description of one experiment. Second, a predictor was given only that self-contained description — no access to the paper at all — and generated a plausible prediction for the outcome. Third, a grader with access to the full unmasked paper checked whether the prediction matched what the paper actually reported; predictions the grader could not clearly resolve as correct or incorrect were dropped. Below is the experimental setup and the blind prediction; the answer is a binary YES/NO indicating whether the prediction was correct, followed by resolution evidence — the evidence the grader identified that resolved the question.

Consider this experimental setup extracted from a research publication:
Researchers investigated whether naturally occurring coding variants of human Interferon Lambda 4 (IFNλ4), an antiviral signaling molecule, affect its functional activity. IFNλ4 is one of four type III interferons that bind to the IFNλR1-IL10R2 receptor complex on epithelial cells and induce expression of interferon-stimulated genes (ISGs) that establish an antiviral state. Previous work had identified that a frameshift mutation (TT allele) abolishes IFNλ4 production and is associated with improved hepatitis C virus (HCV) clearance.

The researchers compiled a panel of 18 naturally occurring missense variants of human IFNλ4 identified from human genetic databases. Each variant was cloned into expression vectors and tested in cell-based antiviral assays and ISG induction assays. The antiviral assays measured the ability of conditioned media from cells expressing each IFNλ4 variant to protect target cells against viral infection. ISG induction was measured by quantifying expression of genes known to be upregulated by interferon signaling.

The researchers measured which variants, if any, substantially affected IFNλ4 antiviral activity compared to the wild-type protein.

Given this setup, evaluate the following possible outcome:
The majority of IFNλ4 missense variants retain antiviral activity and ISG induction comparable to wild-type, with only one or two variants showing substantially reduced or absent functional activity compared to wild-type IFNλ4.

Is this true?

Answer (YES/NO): YES